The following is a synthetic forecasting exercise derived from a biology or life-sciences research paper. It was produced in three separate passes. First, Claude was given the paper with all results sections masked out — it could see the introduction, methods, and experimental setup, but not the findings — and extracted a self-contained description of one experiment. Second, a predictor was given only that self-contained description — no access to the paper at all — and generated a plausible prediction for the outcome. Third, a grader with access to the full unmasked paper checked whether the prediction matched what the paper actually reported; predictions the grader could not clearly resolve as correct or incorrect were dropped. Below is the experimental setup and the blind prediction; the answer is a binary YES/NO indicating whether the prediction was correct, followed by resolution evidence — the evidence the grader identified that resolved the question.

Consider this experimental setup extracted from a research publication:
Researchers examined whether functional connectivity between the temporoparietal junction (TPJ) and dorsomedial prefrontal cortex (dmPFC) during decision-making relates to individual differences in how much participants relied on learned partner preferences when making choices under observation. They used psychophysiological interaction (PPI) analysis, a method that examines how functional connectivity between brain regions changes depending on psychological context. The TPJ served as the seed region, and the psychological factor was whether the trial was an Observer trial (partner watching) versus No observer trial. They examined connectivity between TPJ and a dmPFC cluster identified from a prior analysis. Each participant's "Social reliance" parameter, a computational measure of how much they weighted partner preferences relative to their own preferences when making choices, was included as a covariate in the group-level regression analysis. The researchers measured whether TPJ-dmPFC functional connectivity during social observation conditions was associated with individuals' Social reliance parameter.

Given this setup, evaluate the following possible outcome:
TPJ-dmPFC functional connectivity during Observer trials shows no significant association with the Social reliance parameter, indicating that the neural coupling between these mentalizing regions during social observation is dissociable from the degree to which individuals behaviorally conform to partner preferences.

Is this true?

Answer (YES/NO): NO